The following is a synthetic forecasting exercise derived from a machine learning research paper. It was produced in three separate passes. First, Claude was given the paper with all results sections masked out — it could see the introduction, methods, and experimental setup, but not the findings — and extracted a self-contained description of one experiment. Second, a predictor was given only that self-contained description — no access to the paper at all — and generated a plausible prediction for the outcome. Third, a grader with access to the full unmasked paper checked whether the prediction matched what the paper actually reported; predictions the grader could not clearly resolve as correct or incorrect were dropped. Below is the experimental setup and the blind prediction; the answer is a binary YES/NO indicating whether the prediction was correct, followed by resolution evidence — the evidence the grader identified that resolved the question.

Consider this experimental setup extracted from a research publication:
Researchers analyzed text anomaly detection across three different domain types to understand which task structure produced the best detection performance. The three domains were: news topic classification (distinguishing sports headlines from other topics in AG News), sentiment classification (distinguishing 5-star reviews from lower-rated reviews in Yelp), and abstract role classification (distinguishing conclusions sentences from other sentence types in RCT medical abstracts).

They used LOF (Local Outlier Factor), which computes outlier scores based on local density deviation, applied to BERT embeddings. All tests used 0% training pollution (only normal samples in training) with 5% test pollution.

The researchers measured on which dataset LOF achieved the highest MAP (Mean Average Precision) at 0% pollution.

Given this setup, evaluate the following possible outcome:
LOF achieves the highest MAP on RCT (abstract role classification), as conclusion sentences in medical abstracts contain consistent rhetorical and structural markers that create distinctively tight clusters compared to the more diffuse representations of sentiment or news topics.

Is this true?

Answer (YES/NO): YES